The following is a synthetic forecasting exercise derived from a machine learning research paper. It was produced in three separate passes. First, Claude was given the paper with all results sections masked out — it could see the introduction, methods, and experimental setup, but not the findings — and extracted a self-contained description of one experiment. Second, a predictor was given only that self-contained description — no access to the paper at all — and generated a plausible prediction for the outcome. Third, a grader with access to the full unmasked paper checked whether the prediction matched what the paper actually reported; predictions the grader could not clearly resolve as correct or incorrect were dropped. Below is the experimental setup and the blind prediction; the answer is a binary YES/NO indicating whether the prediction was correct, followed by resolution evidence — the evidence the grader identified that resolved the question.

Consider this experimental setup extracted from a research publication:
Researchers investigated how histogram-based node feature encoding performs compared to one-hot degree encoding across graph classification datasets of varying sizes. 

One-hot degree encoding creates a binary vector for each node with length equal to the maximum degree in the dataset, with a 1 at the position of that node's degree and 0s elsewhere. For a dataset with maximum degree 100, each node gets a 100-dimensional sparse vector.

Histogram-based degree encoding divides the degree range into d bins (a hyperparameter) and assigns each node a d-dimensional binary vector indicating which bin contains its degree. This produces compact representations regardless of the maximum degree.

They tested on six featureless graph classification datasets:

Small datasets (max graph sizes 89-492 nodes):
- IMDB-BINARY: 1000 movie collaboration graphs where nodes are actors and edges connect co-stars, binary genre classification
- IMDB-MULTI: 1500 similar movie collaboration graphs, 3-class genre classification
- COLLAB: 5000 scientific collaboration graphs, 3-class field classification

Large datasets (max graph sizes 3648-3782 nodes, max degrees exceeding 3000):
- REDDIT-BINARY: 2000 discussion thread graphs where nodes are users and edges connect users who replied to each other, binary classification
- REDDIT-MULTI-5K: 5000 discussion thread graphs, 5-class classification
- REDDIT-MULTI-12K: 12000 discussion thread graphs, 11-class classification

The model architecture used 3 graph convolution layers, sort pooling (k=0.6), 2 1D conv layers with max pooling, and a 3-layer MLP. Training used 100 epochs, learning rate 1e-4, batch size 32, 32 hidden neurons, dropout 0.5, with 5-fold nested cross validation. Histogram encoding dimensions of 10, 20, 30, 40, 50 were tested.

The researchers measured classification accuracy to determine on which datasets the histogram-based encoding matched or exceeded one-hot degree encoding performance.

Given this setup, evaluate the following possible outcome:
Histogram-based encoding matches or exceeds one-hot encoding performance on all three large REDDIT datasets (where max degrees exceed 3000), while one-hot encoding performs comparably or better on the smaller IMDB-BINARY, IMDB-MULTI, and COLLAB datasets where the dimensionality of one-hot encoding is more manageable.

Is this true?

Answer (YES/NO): NO